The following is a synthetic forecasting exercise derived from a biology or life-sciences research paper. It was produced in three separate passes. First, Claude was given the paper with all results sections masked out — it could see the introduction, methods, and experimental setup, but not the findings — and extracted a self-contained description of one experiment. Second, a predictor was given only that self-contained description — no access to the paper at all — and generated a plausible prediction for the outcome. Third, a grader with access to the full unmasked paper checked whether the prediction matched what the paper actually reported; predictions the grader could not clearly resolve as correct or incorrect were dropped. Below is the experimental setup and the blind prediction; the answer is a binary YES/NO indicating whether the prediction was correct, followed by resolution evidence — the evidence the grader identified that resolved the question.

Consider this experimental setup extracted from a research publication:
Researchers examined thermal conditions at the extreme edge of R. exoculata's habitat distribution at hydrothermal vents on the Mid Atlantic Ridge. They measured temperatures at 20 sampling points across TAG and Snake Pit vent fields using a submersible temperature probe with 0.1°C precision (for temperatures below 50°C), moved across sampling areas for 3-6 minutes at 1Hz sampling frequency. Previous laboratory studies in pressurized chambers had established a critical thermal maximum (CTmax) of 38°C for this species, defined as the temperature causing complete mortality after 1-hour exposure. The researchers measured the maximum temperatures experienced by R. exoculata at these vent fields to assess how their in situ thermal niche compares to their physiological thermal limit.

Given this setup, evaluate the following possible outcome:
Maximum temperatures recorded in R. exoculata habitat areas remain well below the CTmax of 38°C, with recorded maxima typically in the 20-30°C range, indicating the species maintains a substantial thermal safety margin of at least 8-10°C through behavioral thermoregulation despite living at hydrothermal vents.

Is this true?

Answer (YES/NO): NO